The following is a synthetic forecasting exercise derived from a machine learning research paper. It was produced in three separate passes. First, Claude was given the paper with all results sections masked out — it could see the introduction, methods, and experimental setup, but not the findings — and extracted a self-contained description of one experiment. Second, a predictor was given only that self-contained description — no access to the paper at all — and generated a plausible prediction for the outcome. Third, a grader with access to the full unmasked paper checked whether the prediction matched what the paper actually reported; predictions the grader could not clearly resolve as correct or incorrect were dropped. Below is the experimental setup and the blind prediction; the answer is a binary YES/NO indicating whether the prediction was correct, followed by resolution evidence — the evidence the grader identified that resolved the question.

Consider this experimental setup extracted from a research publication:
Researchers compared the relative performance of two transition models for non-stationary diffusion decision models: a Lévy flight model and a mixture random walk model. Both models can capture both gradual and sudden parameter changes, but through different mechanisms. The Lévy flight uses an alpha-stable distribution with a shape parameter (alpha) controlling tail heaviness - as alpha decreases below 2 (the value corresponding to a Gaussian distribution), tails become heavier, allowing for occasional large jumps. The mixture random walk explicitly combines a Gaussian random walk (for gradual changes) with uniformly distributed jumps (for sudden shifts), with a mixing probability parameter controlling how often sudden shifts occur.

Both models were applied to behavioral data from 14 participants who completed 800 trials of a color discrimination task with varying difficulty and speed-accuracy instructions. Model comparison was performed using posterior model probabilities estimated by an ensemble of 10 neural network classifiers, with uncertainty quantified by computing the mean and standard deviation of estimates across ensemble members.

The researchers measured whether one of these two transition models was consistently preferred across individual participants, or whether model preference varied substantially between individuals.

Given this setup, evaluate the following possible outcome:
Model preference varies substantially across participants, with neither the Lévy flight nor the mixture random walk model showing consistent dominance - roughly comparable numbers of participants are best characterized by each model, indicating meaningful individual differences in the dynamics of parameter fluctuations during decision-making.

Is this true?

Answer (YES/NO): NO